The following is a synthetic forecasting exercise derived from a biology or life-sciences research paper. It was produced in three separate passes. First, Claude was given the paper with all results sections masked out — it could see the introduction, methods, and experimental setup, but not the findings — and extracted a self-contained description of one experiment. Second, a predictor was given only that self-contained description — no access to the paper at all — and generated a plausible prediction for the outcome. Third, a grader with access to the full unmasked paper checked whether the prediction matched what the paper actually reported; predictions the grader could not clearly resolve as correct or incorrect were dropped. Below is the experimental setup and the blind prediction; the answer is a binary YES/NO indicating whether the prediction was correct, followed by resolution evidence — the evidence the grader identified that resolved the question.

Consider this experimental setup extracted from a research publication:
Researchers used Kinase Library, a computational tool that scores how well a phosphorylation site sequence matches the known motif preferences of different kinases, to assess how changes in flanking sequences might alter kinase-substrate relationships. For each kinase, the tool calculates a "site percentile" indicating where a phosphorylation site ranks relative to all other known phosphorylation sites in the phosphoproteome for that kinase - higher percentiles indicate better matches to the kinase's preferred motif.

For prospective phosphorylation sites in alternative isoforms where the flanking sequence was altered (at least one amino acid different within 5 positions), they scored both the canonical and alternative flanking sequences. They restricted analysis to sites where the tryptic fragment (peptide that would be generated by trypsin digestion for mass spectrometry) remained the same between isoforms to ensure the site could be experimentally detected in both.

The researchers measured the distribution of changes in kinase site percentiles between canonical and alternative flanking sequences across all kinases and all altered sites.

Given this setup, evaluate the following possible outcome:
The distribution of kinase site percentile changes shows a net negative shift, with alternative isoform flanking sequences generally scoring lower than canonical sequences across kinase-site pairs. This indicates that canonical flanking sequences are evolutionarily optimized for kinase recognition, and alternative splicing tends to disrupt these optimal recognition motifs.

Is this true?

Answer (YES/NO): NO